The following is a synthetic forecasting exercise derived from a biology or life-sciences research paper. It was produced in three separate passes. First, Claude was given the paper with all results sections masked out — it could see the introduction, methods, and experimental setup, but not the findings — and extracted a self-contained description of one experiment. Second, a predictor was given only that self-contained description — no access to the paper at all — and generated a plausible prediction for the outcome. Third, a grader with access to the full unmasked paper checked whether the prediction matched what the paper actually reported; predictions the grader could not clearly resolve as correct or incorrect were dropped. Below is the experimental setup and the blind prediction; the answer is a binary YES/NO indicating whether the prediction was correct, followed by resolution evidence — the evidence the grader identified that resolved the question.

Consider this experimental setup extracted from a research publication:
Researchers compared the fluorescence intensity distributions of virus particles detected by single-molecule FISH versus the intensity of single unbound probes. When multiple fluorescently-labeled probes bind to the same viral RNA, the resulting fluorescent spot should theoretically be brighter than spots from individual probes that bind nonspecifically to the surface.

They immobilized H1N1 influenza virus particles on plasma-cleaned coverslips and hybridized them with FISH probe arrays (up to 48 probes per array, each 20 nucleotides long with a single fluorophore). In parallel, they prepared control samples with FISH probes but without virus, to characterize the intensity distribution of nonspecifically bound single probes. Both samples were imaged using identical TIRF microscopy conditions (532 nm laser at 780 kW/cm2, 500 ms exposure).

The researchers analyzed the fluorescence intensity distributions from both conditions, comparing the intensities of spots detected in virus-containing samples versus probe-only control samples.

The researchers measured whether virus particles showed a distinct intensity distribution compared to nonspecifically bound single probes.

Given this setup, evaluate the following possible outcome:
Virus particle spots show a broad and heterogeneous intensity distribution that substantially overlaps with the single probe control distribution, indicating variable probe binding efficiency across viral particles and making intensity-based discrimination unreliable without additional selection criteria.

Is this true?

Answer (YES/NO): NO